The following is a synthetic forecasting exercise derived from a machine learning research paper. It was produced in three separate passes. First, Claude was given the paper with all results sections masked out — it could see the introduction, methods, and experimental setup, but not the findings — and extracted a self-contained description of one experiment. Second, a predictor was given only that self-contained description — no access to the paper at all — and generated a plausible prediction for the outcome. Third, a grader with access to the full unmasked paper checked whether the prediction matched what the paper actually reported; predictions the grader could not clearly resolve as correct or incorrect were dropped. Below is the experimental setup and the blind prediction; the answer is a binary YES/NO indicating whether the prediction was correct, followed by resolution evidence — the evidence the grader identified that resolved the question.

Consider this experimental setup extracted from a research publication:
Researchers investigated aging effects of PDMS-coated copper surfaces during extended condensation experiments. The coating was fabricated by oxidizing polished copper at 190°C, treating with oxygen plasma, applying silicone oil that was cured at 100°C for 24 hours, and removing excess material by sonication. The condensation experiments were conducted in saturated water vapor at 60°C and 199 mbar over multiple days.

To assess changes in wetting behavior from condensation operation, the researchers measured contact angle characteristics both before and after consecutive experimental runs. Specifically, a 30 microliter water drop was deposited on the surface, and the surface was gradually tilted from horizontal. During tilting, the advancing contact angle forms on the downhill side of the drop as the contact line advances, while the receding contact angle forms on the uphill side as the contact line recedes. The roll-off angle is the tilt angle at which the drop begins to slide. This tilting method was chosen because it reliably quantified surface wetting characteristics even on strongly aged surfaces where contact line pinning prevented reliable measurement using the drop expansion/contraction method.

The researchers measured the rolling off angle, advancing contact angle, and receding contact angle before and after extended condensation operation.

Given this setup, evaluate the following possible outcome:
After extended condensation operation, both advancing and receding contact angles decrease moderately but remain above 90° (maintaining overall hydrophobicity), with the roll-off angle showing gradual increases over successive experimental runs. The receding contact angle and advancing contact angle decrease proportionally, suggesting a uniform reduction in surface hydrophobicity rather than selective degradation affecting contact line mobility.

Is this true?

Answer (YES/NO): NO